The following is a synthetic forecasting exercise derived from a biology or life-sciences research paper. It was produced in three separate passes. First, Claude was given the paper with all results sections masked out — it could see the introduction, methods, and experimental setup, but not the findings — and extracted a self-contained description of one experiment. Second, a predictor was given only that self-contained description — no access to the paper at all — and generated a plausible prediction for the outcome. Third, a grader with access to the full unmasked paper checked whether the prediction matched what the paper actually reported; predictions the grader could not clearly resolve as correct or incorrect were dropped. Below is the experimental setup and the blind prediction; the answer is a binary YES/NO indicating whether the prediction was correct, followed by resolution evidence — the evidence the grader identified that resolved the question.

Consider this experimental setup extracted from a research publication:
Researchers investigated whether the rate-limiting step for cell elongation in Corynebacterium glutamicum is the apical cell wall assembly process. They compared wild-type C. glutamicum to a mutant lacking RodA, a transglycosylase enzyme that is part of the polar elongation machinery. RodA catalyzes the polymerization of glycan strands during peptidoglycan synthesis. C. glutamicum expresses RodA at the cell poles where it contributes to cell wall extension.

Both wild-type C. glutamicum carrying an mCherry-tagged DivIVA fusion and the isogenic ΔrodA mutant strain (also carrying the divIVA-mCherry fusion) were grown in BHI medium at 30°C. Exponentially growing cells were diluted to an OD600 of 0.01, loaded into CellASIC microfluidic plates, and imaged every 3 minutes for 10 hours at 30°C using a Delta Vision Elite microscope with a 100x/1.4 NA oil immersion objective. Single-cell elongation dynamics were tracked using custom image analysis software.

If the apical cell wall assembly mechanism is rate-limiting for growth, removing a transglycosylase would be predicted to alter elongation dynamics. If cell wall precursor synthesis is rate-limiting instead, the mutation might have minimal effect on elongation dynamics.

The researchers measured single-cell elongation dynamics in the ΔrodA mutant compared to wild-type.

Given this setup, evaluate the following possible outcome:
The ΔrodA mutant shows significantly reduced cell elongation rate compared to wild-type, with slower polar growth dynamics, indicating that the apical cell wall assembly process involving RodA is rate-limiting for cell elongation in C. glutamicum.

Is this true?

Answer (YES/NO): YES